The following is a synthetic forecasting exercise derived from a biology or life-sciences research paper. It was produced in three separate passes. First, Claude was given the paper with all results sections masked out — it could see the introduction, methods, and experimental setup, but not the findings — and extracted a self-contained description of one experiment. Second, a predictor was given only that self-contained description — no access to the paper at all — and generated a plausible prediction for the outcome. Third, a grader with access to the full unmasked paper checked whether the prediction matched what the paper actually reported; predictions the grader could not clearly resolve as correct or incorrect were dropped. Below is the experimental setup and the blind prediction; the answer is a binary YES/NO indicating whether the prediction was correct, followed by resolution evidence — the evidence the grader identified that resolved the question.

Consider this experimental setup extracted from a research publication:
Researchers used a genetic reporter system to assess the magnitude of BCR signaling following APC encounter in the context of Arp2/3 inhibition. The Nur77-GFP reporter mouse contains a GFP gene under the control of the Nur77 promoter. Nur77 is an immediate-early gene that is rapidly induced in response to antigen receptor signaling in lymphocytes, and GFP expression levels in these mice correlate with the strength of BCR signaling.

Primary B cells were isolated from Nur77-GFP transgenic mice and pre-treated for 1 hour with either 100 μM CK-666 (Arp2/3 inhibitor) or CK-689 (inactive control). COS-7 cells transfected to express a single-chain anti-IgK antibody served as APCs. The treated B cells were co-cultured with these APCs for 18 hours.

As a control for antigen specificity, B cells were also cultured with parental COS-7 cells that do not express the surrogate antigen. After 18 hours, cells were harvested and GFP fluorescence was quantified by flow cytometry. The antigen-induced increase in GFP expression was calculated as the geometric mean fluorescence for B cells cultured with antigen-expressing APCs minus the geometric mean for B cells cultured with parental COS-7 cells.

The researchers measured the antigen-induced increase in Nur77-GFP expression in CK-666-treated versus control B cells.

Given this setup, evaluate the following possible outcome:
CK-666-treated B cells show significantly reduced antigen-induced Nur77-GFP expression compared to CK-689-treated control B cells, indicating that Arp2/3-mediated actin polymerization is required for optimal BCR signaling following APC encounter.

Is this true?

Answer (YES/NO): YES